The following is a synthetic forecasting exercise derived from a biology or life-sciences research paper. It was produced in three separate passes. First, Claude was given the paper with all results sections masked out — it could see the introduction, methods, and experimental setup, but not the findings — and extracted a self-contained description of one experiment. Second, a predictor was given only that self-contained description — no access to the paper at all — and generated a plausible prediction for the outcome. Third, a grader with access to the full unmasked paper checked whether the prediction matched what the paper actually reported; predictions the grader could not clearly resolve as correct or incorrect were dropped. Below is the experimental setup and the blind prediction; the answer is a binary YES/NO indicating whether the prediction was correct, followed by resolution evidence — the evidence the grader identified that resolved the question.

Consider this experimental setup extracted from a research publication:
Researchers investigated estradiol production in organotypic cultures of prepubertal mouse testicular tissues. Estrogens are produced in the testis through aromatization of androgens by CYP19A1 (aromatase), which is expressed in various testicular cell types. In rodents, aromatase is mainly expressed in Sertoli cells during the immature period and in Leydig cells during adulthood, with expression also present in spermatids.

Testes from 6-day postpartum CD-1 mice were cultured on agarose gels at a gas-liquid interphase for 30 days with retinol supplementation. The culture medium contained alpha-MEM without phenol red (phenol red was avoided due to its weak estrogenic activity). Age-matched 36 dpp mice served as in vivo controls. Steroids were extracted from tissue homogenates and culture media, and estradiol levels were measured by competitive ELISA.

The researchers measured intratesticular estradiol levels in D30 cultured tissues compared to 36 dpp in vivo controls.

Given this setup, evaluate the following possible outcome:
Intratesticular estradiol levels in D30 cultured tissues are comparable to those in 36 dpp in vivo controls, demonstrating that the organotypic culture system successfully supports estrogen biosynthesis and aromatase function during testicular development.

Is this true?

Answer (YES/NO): NO